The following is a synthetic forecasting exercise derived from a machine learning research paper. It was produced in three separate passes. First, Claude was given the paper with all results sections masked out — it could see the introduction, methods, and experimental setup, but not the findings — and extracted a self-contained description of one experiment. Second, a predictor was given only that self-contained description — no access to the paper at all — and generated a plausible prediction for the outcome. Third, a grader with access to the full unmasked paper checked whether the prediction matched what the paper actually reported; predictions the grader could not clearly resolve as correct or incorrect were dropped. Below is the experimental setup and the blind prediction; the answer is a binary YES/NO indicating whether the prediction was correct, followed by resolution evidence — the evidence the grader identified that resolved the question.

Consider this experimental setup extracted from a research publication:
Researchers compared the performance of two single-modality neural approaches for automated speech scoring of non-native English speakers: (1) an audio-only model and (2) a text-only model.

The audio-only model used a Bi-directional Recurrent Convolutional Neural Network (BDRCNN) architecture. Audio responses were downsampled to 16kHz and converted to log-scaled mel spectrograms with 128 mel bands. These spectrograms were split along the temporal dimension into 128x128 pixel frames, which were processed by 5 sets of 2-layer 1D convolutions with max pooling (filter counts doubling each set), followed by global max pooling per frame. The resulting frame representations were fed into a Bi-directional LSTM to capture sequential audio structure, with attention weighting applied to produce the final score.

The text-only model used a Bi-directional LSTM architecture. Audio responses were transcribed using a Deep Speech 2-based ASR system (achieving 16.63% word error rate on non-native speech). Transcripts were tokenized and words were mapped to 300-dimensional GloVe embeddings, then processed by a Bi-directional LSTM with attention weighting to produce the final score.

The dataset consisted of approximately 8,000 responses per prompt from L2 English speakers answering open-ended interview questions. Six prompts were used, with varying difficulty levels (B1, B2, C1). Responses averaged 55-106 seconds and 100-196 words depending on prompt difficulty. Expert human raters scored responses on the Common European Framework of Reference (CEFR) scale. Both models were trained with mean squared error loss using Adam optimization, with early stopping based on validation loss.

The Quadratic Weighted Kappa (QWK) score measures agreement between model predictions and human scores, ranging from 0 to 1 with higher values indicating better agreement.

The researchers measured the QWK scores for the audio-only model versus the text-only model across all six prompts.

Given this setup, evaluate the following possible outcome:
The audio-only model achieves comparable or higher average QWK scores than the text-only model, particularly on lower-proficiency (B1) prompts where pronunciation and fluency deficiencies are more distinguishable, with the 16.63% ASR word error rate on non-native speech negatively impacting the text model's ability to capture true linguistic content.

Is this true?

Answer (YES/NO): NO